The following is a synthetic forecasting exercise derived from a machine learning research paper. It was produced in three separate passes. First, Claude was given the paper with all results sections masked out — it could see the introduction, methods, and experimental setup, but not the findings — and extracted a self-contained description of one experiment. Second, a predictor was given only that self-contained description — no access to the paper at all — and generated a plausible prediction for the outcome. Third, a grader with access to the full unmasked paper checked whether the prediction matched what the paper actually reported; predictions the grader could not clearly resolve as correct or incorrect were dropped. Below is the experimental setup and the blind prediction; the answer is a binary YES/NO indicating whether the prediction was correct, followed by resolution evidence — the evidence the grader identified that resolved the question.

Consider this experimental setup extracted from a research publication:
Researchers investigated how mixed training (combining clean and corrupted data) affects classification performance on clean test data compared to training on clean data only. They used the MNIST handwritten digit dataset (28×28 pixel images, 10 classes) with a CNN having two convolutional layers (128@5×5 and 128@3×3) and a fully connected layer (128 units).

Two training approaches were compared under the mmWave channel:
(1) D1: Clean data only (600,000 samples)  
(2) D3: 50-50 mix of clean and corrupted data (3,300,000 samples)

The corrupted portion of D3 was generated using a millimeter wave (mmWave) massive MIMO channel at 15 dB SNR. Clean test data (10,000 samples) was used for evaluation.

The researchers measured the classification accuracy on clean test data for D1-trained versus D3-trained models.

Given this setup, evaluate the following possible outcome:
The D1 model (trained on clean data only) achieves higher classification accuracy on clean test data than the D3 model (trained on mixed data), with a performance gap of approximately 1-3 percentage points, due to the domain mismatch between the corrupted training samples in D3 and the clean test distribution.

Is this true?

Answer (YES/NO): NO